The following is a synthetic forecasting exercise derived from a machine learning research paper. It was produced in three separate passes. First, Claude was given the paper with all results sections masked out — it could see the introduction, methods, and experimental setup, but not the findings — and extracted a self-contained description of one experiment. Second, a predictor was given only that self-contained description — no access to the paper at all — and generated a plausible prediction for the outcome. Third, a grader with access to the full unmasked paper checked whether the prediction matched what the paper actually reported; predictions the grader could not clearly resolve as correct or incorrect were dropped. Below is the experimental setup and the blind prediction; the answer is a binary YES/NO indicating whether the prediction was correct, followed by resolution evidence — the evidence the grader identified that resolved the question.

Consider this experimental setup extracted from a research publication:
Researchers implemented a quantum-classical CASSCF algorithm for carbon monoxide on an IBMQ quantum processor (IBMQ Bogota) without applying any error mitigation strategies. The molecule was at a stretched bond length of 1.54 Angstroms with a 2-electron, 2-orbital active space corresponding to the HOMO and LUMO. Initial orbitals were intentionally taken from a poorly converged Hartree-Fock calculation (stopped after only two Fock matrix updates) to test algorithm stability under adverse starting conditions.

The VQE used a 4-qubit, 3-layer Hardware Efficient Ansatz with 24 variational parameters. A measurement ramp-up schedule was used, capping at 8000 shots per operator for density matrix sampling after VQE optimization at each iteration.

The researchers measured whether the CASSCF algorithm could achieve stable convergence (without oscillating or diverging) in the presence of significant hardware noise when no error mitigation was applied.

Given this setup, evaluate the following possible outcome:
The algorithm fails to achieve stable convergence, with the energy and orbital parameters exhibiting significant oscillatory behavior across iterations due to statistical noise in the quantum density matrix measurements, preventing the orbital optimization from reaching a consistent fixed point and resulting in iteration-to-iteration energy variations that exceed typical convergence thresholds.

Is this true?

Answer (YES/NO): NO